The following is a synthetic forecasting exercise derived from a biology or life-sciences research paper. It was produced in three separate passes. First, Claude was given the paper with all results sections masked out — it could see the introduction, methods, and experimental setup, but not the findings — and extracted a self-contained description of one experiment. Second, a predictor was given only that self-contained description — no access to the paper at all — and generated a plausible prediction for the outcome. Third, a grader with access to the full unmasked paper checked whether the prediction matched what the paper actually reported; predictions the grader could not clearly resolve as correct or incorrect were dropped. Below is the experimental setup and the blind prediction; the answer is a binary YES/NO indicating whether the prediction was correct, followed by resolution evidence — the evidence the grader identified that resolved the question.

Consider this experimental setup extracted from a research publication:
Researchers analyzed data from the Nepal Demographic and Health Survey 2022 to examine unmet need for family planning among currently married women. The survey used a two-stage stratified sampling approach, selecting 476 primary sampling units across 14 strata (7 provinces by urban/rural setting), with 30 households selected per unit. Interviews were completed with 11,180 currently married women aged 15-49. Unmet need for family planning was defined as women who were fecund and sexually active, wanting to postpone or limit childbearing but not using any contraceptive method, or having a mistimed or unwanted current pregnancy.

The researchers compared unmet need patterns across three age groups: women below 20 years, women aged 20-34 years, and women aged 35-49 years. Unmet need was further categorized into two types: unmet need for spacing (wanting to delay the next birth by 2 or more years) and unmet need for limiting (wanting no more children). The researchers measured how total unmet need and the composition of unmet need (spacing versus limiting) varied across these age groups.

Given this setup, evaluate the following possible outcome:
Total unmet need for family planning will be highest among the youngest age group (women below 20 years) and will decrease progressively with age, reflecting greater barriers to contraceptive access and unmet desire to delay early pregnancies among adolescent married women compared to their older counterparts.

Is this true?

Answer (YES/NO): YES